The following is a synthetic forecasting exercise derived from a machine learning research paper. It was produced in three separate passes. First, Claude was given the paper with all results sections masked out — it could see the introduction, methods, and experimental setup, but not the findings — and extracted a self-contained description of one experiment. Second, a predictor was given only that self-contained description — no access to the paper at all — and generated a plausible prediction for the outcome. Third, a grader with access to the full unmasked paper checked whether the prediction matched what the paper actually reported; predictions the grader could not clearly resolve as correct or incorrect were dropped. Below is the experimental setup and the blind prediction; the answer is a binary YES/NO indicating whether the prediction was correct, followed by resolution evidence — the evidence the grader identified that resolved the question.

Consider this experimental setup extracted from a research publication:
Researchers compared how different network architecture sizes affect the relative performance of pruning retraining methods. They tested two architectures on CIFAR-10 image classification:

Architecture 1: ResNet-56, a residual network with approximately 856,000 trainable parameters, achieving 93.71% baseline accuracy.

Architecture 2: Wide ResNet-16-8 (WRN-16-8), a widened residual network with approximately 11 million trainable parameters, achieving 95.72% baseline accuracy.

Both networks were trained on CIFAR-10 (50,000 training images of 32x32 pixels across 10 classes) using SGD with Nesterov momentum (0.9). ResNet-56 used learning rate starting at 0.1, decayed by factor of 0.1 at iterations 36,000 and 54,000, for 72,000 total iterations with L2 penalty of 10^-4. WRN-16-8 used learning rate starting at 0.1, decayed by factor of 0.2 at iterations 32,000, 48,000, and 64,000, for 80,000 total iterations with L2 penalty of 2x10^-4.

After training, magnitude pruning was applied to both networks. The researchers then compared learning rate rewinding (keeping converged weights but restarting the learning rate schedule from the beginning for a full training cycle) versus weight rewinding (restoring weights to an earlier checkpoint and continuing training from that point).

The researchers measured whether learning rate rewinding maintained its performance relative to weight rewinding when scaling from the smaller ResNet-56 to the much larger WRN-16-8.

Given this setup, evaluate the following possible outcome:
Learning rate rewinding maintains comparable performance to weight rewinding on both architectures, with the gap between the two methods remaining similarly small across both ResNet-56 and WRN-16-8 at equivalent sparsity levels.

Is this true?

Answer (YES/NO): NO